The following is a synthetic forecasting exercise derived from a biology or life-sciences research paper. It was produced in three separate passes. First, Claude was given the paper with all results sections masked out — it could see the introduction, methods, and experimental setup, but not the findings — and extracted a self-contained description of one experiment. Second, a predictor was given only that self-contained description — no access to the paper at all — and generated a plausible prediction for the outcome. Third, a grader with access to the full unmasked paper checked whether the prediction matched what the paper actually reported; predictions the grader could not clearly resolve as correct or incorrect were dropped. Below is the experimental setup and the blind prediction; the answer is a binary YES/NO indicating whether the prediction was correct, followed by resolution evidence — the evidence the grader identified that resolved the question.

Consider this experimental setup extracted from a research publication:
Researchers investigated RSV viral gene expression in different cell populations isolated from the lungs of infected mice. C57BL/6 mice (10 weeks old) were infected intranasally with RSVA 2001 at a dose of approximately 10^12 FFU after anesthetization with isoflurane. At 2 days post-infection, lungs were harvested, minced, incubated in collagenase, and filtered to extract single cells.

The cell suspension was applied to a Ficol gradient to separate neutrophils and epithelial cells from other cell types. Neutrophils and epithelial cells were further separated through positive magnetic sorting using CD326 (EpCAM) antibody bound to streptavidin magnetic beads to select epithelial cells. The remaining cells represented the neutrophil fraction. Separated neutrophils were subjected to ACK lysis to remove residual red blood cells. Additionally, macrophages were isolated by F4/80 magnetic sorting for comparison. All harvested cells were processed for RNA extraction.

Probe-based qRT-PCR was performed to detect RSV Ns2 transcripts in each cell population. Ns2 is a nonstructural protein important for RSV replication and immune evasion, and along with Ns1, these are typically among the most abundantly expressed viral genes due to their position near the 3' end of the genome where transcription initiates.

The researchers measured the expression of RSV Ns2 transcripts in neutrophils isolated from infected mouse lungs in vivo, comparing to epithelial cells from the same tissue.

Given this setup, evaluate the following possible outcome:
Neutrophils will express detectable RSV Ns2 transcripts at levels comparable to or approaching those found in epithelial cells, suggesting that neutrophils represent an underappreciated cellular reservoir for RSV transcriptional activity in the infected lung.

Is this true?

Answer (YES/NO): NO